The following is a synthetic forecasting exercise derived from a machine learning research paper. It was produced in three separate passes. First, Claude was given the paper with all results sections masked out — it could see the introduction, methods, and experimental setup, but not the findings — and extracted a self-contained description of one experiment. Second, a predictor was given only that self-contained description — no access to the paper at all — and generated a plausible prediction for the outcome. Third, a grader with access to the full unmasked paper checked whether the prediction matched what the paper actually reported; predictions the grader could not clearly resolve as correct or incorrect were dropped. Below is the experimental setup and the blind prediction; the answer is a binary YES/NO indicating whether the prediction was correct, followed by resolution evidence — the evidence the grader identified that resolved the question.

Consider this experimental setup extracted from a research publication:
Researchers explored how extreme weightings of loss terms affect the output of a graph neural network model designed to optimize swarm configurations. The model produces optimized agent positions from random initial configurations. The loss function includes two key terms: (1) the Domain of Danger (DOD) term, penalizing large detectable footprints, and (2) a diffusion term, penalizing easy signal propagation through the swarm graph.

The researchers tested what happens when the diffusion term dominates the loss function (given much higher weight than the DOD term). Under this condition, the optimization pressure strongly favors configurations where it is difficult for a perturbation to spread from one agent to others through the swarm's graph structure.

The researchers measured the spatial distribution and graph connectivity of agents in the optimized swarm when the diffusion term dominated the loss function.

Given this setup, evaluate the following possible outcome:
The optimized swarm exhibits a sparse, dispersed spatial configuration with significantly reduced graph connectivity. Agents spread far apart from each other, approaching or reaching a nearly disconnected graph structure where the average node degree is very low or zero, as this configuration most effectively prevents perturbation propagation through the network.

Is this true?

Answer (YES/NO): YES